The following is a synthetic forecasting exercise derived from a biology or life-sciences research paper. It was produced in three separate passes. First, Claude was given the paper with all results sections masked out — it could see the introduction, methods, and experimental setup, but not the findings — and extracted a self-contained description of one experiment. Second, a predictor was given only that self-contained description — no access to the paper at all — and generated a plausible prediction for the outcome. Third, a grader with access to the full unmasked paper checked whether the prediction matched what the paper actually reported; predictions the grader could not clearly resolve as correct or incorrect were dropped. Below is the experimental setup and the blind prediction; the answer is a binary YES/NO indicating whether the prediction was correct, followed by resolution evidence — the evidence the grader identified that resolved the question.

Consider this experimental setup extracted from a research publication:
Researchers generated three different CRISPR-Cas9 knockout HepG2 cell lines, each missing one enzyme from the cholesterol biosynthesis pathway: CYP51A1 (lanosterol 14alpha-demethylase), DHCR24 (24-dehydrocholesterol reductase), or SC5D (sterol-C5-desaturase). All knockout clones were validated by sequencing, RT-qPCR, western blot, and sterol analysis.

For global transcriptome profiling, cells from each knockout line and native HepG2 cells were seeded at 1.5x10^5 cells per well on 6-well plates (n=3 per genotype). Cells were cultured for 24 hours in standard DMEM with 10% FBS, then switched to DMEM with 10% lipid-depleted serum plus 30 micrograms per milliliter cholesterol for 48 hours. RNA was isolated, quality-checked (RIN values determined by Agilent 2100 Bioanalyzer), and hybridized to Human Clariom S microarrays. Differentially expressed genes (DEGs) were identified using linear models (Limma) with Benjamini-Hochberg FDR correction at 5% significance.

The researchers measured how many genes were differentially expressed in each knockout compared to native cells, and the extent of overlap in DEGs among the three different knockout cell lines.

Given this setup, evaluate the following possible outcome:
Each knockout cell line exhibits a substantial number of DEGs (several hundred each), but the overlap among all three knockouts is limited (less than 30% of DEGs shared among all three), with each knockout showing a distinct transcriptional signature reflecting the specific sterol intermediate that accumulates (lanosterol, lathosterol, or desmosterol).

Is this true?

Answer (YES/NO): YES